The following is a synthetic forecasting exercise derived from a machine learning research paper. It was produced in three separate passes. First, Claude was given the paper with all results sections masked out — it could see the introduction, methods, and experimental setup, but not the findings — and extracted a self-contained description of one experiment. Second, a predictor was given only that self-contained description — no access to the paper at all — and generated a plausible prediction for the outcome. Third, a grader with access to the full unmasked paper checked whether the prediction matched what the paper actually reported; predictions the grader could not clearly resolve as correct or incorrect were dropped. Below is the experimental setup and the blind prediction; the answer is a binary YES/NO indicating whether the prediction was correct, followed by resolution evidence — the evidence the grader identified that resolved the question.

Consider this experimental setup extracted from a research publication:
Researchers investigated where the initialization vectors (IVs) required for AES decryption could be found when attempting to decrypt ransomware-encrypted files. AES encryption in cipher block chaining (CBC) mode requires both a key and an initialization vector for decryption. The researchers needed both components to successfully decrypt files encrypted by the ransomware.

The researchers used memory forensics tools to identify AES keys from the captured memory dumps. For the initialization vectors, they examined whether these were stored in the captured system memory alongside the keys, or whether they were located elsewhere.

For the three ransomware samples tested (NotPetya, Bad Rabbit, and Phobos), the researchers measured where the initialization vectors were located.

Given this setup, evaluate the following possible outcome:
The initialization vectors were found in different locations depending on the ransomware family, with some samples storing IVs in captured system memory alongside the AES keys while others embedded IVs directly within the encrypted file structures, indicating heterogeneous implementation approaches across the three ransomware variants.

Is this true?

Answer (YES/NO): NO